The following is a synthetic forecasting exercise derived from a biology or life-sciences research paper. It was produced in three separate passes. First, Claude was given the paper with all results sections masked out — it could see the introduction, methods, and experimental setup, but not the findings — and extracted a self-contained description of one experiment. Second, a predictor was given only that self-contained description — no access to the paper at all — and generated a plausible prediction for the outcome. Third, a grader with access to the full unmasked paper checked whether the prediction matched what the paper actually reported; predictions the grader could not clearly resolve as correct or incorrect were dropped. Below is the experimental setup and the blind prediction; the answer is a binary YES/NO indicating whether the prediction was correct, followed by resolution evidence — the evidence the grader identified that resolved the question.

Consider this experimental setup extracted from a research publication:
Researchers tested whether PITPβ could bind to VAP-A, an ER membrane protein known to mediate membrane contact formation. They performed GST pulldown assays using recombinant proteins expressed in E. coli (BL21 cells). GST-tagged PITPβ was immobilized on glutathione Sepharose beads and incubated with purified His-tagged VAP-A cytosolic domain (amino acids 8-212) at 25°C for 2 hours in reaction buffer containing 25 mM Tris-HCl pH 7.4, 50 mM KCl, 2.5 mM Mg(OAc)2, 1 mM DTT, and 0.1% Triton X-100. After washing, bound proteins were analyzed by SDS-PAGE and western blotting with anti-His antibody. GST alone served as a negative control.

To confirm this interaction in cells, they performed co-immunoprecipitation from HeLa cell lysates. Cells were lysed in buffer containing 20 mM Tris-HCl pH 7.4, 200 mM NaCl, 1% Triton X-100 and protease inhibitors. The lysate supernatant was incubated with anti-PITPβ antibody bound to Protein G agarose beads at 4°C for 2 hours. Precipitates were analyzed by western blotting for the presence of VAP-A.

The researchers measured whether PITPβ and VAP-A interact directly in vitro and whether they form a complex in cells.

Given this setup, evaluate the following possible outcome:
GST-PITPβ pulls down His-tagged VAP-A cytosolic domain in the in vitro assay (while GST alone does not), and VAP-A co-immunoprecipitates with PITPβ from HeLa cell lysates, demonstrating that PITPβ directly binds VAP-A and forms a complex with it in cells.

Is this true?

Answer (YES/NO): YES